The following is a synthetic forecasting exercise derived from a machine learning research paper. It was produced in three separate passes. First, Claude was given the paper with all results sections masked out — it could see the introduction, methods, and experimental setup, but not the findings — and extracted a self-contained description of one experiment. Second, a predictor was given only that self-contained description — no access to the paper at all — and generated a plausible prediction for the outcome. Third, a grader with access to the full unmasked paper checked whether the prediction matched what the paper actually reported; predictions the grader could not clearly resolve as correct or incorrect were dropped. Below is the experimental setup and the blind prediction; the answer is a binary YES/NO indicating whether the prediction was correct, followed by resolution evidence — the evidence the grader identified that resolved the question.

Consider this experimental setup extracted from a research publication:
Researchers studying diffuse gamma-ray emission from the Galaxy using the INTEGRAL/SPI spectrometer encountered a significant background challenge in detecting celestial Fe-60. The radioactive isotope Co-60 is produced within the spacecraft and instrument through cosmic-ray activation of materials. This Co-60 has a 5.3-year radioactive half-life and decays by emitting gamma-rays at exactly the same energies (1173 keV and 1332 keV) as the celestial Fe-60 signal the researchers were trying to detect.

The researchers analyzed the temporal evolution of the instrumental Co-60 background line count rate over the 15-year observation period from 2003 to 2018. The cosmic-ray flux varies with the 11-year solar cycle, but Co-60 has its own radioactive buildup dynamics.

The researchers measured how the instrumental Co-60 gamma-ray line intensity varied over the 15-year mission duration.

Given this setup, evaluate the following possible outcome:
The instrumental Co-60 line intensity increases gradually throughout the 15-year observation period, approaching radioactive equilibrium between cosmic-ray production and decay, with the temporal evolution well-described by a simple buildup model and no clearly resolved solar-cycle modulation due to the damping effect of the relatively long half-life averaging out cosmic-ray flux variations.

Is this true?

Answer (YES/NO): YES